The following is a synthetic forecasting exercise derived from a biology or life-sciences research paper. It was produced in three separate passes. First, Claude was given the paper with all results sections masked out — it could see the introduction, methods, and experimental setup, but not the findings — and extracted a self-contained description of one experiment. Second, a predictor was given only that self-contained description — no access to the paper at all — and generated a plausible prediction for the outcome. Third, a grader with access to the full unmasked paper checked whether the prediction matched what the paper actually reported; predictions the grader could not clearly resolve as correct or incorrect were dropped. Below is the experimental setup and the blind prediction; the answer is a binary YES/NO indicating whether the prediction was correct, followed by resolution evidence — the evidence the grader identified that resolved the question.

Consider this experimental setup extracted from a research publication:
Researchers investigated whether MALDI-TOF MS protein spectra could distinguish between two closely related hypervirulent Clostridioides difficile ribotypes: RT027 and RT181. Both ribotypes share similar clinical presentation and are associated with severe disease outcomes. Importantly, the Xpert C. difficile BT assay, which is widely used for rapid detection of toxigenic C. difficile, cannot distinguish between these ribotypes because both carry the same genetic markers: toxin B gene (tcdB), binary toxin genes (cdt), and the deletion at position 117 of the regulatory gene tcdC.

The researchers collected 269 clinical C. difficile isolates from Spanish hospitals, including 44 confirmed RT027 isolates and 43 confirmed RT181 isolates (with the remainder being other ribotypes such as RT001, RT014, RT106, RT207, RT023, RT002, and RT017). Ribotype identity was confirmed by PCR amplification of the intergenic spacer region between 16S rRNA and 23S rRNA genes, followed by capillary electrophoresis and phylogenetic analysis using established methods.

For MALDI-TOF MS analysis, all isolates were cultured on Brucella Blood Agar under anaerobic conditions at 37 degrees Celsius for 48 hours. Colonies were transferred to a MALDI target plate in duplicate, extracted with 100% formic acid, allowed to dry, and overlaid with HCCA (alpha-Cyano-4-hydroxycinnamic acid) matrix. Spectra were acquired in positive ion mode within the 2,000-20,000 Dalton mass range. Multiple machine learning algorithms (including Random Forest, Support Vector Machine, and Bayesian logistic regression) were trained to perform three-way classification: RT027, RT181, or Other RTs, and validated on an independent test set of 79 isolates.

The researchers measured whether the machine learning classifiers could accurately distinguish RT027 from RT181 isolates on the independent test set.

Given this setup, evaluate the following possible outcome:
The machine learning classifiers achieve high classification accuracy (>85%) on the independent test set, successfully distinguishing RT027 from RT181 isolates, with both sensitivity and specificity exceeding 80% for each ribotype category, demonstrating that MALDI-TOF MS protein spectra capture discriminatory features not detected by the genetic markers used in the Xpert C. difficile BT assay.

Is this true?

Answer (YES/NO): YES